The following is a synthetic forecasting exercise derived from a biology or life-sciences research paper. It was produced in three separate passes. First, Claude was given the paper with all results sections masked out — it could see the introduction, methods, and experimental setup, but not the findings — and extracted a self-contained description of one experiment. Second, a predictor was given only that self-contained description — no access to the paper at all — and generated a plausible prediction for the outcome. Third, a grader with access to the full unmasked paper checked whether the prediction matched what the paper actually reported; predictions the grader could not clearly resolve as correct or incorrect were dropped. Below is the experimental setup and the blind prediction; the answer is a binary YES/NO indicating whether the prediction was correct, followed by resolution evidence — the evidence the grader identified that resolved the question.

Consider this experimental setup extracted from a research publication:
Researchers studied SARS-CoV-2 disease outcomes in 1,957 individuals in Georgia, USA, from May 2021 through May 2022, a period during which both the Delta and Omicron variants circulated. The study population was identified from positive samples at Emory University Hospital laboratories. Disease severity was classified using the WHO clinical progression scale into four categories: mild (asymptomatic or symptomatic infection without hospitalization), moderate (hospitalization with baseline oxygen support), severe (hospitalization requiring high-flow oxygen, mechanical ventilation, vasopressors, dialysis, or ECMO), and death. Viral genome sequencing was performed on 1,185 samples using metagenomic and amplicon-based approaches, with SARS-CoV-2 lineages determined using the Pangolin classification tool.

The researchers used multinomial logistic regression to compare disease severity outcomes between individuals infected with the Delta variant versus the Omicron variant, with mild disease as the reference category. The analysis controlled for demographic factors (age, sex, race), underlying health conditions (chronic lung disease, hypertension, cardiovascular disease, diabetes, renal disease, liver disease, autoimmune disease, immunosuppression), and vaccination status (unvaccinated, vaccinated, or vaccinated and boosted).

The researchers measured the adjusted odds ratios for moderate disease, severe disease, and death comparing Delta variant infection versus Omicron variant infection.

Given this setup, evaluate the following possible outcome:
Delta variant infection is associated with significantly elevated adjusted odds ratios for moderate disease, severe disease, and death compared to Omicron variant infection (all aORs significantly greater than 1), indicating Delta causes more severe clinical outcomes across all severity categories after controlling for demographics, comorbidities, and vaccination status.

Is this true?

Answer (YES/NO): NO